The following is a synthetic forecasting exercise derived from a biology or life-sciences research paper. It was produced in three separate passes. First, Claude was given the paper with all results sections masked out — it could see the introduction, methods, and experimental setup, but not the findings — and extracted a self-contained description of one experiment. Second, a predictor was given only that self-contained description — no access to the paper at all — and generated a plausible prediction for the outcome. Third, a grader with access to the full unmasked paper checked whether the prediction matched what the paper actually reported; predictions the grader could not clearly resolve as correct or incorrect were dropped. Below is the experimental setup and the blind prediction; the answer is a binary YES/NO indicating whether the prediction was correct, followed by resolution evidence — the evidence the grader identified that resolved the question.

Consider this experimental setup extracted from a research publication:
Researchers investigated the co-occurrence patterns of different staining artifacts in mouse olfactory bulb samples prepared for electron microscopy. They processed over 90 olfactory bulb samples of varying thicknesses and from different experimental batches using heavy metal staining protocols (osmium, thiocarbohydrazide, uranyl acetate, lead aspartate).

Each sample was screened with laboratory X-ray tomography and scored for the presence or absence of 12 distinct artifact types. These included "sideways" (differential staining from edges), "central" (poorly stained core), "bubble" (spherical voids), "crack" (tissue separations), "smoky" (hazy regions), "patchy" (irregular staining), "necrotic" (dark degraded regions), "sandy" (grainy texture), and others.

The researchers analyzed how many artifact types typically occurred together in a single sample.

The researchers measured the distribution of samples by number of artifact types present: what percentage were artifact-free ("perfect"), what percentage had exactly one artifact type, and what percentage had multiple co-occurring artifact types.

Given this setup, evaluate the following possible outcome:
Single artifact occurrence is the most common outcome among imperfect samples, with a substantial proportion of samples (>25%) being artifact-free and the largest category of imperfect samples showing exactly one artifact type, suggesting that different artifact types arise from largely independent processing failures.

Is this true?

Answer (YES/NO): NO